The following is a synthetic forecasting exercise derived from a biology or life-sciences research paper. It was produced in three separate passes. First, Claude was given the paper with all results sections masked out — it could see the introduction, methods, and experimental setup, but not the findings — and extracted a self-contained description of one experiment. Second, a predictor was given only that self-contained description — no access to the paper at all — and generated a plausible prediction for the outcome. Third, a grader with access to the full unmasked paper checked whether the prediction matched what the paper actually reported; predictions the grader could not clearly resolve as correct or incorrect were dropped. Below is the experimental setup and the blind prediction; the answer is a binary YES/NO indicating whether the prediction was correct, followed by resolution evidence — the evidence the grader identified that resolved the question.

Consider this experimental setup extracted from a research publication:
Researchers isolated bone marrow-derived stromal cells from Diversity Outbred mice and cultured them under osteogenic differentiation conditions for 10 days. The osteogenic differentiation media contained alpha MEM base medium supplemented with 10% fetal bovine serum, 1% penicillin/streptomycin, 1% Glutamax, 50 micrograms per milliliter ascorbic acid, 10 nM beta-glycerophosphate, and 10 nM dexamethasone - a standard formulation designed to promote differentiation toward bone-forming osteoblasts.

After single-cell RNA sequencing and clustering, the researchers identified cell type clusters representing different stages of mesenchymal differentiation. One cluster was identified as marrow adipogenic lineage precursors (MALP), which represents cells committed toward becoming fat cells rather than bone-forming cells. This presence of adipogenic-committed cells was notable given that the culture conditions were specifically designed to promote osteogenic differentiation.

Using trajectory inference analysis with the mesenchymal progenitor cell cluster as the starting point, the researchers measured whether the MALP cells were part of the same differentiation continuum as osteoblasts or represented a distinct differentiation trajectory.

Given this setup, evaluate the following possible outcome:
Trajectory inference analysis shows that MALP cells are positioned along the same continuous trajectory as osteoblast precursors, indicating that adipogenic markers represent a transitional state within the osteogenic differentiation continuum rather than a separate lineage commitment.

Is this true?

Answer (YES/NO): NO